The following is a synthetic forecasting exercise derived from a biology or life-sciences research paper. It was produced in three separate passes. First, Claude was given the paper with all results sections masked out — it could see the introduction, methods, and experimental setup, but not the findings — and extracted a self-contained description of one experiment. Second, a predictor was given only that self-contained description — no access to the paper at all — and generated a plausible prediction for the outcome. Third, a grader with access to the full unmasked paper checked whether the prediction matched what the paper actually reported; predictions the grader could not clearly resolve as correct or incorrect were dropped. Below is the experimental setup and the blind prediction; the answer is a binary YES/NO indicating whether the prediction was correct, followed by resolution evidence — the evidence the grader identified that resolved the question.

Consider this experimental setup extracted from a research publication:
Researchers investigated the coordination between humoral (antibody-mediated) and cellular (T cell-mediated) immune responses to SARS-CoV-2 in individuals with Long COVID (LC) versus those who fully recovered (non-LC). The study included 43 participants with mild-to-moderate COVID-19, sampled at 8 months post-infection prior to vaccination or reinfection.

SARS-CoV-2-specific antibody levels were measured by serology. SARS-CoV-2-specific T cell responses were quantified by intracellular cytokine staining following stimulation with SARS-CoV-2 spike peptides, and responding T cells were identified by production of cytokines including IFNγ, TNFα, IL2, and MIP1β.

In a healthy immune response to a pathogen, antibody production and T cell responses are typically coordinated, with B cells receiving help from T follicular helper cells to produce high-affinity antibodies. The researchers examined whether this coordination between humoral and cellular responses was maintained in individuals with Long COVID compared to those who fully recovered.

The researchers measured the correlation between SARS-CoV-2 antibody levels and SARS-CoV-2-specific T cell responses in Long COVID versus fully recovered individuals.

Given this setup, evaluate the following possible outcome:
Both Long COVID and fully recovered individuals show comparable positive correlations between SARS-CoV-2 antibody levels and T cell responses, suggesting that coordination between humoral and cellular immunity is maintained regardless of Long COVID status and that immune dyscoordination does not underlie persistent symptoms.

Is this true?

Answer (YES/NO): NO